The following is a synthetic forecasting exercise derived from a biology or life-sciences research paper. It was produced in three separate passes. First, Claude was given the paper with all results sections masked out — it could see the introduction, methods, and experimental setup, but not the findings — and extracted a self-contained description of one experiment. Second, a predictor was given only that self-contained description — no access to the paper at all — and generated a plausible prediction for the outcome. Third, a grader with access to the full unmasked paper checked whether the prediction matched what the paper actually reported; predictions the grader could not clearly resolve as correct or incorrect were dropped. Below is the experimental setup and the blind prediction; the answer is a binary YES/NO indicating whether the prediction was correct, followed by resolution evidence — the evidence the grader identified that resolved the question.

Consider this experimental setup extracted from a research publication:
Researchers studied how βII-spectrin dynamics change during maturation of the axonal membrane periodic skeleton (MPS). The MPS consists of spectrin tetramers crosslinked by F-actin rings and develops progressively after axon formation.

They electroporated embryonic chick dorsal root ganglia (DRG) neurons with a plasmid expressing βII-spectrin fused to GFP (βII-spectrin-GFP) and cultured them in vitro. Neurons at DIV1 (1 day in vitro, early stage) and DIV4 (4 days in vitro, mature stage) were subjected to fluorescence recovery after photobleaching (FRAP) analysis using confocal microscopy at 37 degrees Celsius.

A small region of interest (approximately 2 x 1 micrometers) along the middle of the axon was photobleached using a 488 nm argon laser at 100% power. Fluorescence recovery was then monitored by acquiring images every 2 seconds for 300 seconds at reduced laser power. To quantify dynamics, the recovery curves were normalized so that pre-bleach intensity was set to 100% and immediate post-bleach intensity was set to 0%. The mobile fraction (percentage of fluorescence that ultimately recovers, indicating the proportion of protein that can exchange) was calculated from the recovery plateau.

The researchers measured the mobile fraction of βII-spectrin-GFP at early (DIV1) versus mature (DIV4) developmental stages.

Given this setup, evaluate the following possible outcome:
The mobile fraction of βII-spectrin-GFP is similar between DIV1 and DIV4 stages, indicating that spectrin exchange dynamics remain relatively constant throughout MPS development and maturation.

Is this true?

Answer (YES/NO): NO